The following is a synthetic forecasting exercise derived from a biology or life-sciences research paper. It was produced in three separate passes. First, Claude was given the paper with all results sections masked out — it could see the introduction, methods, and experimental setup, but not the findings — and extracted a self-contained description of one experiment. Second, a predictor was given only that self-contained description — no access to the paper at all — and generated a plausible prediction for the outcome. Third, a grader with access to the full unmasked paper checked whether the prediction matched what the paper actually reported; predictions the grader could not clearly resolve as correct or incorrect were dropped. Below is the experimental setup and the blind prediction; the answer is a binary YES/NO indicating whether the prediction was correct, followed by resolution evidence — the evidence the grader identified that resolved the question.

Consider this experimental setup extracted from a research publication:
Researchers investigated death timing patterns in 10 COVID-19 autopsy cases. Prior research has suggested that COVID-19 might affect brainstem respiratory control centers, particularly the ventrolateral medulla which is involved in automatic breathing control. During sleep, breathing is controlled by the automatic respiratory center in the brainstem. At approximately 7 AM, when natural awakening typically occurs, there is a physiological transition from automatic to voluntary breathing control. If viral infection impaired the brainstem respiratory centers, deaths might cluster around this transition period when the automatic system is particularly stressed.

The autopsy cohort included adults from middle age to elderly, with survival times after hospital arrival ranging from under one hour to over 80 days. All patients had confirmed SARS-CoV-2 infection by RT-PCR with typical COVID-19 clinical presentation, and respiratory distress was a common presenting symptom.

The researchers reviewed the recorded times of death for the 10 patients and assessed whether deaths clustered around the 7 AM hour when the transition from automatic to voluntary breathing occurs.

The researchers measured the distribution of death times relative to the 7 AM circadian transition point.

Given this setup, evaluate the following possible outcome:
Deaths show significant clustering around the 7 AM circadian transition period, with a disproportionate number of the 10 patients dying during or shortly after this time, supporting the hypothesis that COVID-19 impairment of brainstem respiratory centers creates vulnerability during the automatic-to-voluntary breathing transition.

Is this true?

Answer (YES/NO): NO